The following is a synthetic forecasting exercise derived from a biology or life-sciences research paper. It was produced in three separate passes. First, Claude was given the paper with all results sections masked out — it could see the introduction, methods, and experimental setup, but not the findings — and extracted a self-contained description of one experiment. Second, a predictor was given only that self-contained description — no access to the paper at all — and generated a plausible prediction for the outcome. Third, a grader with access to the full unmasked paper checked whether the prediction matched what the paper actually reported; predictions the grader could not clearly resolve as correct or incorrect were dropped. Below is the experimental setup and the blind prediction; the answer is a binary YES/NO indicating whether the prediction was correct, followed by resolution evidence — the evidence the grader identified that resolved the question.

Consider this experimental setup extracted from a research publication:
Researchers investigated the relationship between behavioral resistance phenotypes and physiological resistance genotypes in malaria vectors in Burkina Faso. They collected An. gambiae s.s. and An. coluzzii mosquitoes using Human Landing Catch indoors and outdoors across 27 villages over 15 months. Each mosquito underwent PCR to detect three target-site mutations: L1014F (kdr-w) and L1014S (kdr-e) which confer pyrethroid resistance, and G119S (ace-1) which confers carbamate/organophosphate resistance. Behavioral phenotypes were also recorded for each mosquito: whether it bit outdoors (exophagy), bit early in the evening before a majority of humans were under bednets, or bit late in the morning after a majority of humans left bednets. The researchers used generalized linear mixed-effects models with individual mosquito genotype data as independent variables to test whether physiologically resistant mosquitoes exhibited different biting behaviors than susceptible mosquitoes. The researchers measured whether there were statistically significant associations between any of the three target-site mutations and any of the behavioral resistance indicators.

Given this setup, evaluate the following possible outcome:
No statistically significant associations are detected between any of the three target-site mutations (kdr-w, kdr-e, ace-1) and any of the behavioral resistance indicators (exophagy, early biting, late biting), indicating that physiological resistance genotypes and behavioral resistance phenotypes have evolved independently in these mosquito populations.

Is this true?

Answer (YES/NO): YES